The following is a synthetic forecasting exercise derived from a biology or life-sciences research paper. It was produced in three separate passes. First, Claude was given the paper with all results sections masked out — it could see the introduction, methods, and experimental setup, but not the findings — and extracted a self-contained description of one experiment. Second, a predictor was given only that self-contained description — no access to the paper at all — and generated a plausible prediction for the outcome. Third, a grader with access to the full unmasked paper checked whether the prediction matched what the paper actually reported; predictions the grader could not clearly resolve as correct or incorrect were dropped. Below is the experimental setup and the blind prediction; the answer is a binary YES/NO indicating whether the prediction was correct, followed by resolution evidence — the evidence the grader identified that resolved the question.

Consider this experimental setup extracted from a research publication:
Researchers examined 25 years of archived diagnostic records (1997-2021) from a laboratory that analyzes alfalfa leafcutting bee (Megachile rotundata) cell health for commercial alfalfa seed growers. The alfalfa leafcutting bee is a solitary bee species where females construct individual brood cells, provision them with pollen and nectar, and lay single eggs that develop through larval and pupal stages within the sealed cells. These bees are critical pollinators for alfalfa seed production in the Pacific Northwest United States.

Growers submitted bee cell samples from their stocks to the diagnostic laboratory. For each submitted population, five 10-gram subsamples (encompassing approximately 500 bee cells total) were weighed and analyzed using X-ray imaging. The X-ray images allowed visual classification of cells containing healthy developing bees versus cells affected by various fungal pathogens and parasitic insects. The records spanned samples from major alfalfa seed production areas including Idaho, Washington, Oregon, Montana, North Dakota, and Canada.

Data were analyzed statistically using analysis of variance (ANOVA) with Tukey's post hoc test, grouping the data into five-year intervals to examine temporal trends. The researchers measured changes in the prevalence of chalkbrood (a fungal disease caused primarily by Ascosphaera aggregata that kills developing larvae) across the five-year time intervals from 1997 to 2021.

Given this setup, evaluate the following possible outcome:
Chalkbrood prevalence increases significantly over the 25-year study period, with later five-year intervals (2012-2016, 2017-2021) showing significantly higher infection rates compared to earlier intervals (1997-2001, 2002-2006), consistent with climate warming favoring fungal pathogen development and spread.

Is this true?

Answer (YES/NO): NO